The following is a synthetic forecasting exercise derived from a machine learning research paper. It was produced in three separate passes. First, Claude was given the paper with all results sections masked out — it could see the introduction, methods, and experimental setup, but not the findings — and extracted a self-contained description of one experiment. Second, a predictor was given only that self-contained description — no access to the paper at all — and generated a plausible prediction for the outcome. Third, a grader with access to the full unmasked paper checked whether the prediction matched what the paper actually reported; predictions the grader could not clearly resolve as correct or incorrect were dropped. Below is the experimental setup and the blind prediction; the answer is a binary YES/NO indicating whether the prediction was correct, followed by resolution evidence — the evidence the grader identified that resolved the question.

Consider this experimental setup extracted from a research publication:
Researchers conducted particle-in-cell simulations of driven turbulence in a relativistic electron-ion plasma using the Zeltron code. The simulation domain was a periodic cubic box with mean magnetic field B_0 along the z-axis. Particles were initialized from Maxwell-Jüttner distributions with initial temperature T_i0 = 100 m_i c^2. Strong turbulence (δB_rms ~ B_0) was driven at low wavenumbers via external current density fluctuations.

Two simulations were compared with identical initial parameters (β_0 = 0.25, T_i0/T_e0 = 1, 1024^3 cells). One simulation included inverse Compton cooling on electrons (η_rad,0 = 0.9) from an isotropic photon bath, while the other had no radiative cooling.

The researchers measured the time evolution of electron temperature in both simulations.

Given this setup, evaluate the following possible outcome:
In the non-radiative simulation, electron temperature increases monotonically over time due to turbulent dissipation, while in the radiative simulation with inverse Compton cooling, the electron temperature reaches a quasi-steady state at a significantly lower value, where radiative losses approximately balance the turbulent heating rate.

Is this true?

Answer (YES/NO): NO